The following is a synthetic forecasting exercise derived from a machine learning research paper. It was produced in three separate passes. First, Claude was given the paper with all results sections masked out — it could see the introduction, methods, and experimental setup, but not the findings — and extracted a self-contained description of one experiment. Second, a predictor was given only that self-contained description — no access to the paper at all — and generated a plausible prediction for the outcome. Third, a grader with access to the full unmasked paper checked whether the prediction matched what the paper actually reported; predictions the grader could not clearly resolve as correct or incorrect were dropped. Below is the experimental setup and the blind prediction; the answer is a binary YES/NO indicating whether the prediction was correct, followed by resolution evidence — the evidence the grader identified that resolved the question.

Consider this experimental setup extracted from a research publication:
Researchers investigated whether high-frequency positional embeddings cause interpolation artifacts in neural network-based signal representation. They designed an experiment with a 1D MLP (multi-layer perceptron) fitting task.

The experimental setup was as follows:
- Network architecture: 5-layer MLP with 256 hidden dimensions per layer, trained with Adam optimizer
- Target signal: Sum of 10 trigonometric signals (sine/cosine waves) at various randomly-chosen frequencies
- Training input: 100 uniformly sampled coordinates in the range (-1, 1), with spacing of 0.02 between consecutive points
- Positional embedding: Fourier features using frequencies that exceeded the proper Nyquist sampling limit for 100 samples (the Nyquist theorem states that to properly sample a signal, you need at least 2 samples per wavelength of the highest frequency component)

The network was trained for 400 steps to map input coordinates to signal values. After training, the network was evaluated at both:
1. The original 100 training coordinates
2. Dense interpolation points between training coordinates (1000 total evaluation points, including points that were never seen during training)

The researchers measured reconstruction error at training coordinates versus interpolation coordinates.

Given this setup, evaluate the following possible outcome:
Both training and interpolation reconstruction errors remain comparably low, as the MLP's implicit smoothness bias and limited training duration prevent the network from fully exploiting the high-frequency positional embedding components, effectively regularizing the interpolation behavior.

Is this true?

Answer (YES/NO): NO